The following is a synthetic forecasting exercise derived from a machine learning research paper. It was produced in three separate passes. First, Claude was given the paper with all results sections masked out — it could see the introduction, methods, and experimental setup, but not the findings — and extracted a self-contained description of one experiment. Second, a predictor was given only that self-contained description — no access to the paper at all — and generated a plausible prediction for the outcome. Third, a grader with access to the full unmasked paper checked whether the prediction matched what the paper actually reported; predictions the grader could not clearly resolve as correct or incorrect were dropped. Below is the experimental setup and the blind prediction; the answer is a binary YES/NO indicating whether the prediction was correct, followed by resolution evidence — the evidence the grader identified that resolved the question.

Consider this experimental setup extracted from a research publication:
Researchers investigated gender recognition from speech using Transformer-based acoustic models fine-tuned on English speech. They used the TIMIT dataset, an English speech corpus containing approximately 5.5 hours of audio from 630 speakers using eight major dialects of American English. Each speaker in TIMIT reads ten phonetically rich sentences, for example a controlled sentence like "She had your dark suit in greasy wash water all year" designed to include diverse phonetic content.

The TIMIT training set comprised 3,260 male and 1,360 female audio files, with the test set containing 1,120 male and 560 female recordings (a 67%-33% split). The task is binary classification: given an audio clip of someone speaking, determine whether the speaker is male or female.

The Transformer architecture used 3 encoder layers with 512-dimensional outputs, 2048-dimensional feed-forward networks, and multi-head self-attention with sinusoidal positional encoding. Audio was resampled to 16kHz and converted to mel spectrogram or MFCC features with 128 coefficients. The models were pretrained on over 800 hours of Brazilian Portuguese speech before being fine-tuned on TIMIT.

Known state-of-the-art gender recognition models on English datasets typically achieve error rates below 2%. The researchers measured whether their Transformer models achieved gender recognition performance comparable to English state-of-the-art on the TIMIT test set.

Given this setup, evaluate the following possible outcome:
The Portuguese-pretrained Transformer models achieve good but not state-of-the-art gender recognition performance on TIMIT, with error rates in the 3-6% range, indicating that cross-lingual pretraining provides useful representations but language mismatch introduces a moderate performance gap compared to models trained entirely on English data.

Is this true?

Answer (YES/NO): NO